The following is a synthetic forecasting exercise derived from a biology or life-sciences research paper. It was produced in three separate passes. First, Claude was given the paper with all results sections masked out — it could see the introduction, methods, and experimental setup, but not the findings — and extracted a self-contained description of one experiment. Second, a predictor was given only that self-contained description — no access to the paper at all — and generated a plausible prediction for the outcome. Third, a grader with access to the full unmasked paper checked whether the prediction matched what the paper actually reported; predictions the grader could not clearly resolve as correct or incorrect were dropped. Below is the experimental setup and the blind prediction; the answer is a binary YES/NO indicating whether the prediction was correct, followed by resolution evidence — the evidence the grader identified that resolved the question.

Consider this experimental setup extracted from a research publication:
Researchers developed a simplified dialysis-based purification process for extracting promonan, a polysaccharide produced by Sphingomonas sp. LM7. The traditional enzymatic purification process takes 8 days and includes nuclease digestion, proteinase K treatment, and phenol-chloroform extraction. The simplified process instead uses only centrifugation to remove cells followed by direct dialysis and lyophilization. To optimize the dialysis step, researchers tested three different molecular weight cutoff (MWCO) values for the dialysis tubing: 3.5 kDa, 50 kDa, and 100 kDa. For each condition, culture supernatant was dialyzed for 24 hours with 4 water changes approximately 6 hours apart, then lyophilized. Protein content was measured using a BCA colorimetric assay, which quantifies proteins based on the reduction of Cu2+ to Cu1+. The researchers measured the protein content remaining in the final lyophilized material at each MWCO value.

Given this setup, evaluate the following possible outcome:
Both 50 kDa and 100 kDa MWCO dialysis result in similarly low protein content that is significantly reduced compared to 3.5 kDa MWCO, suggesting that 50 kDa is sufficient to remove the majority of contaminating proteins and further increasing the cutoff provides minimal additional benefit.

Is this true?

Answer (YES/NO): YES